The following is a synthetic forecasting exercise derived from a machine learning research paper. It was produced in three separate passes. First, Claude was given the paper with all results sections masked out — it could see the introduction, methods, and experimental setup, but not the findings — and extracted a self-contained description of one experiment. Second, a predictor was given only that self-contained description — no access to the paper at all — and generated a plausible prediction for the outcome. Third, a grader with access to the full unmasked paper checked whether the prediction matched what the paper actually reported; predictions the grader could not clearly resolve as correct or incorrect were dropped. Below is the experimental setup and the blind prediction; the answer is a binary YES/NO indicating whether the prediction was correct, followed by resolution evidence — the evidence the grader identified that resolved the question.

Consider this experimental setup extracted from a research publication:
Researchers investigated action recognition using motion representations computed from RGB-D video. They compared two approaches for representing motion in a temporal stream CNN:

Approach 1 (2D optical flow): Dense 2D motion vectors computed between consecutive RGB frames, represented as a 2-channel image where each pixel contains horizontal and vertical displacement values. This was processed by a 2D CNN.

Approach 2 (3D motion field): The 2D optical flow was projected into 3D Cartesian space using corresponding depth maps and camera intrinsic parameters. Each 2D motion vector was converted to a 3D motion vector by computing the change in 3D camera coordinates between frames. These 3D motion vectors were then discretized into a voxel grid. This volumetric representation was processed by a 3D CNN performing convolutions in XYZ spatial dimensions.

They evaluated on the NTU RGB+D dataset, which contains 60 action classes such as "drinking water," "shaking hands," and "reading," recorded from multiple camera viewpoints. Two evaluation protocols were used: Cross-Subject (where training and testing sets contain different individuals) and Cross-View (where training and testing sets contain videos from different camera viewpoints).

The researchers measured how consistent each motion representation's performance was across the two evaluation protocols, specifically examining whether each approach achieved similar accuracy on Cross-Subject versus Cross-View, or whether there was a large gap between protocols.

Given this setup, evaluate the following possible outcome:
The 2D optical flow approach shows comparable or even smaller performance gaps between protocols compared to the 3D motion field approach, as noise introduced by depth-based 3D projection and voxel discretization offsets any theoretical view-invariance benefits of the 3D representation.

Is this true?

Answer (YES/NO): NO